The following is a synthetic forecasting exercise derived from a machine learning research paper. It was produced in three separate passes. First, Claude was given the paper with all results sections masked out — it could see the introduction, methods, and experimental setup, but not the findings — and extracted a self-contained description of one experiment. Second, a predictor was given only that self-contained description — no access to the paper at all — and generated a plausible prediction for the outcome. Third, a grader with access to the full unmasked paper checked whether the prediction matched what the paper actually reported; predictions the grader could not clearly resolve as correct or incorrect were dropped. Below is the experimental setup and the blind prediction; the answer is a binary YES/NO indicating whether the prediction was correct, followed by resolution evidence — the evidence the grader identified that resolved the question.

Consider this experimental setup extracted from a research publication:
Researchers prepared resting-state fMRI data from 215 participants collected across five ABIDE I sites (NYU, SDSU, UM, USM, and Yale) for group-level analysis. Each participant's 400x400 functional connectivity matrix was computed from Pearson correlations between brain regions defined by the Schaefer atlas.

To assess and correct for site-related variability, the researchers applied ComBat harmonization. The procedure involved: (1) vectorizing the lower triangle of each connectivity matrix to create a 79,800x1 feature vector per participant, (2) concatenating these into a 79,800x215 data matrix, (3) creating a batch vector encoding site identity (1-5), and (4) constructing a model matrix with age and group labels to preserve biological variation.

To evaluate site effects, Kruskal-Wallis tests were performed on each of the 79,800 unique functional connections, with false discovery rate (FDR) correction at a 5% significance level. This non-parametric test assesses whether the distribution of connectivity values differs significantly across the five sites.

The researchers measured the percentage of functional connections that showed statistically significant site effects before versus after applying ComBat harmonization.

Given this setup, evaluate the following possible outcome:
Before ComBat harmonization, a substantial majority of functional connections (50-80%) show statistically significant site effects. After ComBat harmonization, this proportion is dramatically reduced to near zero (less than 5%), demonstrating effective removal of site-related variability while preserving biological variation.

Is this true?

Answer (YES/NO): NO